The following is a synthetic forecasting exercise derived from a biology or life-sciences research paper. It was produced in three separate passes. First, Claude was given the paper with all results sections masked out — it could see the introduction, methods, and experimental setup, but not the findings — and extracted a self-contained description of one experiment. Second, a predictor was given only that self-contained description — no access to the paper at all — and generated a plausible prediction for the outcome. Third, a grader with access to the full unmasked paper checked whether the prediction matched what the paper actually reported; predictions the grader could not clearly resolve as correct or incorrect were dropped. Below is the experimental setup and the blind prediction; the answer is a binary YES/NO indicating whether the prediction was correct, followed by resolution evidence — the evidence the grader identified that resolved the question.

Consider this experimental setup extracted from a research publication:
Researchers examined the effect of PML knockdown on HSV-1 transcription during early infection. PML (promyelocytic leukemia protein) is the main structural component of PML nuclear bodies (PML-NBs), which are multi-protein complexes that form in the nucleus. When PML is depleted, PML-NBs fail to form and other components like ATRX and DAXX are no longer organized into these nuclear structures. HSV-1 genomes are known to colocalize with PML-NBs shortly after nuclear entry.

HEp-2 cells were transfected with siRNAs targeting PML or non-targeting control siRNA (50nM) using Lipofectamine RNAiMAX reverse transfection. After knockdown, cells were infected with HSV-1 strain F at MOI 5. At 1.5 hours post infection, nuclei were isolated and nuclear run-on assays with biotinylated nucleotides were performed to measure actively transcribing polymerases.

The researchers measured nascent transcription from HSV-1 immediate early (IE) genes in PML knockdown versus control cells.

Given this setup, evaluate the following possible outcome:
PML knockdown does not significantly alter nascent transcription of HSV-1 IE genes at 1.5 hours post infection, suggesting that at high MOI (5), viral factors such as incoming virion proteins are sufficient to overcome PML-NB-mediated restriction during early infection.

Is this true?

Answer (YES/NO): YES